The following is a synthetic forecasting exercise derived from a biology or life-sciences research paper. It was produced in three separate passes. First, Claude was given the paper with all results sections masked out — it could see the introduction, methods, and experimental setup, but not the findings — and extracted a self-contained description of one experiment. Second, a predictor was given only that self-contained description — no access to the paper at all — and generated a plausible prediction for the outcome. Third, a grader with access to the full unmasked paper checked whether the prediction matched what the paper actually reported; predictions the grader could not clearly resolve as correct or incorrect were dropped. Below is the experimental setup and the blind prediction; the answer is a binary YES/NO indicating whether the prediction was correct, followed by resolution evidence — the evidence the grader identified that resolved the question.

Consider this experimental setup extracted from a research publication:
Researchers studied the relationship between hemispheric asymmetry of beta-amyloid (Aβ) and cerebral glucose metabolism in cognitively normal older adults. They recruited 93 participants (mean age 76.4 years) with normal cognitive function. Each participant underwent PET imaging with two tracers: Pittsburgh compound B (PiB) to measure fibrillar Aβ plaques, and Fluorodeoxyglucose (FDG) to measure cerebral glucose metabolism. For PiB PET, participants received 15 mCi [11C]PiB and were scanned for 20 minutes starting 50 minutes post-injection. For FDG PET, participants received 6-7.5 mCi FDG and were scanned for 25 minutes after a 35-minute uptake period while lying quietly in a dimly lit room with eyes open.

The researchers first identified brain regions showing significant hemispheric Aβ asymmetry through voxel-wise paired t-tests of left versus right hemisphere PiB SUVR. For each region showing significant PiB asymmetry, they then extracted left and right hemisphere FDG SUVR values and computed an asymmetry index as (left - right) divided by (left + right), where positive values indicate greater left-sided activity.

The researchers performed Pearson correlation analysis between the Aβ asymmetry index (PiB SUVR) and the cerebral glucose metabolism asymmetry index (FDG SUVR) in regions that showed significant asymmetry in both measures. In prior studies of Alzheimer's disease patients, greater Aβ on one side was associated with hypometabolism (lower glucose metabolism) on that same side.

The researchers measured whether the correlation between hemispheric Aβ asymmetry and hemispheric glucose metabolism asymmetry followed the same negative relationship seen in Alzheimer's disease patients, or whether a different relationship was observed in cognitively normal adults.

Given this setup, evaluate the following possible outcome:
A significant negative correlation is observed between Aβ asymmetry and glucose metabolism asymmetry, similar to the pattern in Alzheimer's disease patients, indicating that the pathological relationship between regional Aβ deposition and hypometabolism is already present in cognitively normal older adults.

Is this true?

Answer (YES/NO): NO